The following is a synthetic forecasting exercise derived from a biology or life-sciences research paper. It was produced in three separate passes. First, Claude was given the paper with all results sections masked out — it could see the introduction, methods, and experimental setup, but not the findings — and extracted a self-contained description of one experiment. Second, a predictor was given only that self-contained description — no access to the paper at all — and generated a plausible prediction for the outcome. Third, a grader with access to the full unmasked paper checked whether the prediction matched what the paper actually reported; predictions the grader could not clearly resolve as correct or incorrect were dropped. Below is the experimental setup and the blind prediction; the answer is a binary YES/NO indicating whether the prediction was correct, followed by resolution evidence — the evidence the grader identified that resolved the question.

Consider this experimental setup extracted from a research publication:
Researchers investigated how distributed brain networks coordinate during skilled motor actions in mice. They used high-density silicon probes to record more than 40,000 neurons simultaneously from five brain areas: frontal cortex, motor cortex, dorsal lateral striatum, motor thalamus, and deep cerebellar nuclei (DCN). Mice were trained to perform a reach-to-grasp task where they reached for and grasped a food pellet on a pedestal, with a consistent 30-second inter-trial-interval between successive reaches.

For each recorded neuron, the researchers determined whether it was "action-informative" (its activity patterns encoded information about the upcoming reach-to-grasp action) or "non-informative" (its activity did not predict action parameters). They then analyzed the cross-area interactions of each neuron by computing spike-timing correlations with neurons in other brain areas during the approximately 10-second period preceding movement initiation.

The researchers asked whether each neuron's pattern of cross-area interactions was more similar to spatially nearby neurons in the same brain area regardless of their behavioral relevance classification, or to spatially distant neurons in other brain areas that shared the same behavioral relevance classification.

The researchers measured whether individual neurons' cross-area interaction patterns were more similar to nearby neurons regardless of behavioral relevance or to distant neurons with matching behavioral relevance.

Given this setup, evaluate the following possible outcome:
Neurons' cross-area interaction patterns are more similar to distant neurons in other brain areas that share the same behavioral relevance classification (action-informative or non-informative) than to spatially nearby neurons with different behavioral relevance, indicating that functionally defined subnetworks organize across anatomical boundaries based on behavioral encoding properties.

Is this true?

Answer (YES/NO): YES